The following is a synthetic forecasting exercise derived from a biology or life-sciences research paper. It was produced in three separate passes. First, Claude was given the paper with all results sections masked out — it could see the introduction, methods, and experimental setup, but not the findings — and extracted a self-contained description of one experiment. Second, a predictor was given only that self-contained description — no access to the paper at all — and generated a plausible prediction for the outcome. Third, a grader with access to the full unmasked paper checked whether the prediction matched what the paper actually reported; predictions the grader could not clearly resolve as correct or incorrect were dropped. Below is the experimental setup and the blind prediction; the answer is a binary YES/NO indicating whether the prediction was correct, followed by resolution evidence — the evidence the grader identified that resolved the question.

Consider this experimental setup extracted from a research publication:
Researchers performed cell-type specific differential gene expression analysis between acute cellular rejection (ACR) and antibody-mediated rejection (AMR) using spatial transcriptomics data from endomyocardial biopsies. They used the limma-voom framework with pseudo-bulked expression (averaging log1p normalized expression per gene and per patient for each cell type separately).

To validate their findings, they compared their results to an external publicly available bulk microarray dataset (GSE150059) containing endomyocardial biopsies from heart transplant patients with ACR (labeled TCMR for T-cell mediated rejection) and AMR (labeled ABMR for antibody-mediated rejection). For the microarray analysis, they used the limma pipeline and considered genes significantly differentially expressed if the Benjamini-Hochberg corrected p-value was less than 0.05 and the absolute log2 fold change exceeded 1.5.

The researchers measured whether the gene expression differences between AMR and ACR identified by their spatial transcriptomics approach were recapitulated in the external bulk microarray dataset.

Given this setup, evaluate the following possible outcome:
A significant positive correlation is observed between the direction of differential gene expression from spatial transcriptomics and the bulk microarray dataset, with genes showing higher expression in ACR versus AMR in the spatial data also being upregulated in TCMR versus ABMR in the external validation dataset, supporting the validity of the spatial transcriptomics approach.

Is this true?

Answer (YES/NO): NO